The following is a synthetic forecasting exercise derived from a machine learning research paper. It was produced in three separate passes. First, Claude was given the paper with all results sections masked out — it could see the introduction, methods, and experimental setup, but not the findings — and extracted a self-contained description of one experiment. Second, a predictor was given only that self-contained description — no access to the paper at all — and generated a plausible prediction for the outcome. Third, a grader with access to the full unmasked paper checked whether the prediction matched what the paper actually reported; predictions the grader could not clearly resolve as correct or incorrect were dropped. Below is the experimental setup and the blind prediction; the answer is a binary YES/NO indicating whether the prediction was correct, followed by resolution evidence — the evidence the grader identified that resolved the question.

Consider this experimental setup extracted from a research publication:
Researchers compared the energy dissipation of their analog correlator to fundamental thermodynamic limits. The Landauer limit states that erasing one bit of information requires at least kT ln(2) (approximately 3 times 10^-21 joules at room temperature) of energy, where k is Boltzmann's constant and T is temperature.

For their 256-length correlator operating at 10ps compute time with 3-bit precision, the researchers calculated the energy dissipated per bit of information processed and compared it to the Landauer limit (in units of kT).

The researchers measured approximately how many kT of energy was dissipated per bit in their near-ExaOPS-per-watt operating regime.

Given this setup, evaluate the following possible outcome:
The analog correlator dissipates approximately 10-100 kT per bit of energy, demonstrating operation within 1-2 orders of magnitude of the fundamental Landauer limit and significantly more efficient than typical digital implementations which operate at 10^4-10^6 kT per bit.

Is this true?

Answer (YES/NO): NO